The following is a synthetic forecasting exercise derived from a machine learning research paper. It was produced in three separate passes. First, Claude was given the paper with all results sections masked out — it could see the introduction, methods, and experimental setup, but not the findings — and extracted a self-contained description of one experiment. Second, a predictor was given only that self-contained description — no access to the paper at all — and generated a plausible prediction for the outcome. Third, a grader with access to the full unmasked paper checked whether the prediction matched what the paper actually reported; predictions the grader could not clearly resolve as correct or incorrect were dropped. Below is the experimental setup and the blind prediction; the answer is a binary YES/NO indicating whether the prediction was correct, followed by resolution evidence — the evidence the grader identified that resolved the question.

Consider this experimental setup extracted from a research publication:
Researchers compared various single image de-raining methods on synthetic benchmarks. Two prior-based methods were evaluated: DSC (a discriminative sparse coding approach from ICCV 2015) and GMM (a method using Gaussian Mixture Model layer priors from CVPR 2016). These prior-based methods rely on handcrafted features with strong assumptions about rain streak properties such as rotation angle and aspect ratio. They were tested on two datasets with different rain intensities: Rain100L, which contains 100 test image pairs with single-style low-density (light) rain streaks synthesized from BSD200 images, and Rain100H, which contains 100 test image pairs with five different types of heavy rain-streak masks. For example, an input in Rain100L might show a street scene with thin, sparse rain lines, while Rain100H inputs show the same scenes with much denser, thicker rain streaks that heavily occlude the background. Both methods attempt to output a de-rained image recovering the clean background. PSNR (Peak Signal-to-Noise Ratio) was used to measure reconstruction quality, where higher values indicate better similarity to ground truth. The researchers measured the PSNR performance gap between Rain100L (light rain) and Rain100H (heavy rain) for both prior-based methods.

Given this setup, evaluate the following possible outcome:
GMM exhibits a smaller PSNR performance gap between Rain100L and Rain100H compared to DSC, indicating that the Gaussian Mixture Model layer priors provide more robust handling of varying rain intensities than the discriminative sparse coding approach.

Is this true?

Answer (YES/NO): NO